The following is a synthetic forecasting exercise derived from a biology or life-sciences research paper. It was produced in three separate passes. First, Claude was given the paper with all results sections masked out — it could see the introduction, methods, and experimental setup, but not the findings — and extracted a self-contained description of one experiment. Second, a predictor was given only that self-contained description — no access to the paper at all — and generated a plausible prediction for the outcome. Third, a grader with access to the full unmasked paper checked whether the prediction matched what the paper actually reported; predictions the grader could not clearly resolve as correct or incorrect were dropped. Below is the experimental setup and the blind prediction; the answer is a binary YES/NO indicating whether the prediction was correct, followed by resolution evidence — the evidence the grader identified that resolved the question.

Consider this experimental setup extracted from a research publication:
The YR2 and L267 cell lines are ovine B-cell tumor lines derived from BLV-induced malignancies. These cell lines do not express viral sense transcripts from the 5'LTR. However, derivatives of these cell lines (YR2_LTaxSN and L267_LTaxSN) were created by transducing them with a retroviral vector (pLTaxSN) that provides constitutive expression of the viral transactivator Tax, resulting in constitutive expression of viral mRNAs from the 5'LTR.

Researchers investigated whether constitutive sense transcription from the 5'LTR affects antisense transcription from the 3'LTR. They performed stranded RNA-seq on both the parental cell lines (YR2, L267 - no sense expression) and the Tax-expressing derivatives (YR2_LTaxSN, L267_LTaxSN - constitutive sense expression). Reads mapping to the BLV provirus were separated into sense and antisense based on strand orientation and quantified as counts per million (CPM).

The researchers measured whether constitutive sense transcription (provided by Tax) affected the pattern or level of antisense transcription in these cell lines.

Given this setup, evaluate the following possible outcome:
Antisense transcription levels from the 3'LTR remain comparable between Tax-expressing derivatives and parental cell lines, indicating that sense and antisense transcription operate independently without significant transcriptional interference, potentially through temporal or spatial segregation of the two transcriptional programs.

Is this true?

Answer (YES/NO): YES